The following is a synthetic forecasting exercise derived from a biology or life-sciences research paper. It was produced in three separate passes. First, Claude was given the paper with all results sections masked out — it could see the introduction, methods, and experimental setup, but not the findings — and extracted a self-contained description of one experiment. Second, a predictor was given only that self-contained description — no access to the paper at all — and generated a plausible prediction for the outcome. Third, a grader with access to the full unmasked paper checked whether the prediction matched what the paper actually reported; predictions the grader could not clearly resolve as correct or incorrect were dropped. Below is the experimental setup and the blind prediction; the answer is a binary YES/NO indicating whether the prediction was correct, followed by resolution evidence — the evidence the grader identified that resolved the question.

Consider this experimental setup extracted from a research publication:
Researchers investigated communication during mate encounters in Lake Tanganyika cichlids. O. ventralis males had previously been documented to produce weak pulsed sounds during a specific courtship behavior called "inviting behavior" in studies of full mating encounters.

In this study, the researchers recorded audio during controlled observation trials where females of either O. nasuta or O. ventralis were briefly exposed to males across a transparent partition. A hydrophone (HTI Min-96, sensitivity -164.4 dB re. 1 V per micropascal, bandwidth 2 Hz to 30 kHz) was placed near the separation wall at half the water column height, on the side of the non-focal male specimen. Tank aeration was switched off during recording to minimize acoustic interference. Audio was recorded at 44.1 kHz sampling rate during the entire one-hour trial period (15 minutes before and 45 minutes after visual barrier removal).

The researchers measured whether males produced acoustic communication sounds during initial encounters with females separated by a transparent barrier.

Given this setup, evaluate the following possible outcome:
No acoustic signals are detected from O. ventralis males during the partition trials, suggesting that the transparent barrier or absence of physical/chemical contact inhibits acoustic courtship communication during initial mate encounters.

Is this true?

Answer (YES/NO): YES